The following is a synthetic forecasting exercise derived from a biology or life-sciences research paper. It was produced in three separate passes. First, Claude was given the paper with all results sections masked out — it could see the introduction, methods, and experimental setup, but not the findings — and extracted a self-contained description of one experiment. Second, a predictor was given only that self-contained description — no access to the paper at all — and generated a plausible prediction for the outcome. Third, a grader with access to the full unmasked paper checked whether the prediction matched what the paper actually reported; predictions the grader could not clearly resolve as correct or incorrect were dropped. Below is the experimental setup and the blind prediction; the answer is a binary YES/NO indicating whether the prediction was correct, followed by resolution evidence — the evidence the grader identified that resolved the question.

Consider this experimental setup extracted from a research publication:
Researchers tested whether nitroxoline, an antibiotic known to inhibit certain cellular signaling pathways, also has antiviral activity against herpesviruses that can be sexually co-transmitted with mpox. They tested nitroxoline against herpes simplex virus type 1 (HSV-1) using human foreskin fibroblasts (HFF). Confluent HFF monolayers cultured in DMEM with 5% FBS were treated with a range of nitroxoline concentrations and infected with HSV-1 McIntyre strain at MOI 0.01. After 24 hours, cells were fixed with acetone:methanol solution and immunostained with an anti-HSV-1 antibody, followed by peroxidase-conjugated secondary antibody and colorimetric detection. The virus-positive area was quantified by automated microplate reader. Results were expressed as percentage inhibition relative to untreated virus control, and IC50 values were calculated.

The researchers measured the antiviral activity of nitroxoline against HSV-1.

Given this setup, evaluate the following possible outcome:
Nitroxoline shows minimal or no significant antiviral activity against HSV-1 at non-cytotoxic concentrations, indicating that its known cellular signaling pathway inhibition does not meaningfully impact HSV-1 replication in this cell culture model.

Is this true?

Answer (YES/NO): NO